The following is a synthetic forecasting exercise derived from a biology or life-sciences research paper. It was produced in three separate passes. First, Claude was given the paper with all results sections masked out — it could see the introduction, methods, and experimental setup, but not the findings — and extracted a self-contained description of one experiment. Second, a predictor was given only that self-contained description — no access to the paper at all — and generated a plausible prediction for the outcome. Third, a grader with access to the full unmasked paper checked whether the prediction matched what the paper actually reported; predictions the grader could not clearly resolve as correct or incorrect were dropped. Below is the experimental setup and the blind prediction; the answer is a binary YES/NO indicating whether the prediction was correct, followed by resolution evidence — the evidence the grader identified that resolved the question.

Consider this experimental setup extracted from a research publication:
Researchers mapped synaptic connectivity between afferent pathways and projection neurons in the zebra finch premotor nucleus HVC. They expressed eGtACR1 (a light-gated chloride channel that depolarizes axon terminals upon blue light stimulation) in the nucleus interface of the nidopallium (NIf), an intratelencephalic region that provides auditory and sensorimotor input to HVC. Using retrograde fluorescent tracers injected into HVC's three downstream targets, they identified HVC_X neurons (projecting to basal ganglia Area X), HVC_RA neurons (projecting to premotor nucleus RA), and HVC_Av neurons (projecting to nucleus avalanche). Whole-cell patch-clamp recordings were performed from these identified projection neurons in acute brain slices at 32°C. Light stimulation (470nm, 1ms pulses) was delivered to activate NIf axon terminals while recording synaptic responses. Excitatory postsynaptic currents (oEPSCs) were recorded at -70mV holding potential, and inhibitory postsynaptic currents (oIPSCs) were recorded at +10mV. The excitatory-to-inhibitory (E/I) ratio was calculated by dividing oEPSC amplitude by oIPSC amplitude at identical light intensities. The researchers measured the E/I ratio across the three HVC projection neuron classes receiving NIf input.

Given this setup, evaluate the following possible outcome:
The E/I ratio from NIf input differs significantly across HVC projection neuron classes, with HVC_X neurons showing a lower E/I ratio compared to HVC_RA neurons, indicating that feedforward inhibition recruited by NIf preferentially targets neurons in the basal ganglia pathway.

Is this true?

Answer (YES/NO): NO